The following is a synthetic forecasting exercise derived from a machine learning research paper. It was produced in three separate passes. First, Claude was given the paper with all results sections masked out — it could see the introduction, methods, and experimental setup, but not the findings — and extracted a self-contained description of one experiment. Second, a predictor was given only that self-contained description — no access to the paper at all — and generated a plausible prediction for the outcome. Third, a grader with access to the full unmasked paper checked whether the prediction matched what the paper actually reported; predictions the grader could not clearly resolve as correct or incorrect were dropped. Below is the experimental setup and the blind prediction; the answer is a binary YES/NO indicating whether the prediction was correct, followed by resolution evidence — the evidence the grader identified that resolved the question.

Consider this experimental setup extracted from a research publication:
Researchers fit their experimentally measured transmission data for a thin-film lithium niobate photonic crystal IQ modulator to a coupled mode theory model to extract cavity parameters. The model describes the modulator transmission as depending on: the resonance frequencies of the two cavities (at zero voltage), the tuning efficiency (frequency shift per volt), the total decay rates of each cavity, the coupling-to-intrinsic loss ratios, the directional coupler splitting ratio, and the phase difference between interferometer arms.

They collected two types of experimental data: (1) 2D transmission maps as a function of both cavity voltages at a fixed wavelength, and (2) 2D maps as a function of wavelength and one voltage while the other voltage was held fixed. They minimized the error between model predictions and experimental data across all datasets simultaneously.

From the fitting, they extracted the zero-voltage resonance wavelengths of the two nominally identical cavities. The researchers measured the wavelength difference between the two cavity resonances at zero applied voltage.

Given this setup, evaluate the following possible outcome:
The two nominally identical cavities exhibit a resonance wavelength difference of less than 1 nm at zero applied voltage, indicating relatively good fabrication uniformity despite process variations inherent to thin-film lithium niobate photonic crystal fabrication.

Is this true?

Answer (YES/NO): YES